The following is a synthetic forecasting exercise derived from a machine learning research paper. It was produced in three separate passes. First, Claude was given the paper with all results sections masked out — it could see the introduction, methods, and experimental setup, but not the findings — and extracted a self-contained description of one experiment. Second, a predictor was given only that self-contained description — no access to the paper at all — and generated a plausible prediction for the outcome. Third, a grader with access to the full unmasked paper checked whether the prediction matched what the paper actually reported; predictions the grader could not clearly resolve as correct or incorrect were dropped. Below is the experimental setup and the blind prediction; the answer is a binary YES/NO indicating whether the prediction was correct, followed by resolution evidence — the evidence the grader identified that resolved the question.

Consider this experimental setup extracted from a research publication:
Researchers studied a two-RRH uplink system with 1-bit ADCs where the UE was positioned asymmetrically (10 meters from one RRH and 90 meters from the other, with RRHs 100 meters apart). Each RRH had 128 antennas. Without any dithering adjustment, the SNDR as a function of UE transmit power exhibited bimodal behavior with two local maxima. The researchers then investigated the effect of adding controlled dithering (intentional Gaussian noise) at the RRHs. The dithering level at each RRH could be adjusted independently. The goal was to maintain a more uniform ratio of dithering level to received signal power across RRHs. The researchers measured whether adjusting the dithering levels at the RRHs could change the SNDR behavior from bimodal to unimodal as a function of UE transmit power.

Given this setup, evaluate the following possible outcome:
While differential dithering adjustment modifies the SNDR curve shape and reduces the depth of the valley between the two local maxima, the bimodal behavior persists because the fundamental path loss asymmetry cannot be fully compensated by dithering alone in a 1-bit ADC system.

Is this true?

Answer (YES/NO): NO